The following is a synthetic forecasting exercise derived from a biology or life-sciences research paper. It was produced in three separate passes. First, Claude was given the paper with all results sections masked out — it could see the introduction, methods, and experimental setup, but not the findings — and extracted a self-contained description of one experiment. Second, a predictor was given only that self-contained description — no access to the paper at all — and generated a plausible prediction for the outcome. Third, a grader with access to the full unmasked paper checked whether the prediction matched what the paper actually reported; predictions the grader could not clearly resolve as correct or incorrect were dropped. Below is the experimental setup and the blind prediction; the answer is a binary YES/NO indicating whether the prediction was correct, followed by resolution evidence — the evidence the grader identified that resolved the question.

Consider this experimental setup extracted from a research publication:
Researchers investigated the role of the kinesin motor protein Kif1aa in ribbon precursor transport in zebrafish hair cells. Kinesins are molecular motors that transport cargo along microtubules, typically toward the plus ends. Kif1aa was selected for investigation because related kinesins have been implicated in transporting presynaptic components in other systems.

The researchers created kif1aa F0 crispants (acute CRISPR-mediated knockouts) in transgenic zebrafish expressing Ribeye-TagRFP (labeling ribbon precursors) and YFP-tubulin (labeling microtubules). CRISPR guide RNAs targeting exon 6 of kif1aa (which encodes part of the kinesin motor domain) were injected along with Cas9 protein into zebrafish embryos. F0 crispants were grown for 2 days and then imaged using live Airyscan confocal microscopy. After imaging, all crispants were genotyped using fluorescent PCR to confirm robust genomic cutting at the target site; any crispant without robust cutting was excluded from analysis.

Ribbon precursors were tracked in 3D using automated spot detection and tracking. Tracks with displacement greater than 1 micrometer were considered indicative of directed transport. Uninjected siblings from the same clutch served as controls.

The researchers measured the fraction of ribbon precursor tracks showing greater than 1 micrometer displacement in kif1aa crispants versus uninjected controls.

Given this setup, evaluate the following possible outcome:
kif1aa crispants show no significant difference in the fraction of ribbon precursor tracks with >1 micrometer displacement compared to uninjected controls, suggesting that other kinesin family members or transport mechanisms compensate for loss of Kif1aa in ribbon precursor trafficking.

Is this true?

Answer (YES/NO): YES